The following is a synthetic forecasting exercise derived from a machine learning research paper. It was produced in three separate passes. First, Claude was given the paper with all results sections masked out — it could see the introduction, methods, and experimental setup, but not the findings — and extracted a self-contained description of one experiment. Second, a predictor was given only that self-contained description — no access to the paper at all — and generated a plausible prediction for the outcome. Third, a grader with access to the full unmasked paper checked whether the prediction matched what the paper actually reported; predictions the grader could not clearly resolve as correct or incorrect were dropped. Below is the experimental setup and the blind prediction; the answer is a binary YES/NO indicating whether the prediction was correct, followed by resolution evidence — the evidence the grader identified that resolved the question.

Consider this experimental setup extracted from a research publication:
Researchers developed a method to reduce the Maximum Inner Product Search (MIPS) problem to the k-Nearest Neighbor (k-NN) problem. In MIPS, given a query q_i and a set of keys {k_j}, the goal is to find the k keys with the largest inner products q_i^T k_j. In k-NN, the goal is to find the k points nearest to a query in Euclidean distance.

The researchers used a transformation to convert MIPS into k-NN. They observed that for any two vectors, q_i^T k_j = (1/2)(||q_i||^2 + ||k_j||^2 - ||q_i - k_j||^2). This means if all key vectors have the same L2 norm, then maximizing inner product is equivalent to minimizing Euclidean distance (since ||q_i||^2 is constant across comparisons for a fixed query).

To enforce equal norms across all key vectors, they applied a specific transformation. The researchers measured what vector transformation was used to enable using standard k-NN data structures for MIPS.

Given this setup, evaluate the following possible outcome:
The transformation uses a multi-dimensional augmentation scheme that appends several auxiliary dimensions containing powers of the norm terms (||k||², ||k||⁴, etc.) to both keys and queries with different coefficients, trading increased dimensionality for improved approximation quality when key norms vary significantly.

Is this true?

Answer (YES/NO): NO